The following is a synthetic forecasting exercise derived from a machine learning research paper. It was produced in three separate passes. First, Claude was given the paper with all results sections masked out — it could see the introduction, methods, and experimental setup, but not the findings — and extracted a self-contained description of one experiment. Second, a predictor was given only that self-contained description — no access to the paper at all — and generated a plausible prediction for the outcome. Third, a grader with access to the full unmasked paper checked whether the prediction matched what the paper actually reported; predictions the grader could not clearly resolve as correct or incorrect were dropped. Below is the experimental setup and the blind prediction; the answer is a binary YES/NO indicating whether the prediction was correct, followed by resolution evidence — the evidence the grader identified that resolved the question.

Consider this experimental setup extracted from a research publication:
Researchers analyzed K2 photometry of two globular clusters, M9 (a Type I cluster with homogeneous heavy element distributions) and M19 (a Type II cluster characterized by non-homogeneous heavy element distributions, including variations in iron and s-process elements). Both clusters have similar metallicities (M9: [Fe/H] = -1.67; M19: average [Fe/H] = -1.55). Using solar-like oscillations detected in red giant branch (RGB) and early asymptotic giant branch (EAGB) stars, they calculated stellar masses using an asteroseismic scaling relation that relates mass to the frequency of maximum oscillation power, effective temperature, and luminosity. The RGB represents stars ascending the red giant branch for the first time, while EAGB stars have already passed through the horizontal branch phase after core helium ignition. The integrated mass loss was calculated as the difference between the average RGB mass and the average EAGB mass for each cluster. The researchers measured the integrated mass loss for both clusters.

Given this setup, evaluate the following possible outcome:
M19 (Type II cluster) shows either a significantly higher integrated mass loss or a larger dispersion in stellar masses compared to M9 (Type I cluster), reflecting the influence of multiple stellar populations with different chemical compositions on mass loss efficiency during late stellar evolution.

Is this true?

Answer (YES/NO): YES